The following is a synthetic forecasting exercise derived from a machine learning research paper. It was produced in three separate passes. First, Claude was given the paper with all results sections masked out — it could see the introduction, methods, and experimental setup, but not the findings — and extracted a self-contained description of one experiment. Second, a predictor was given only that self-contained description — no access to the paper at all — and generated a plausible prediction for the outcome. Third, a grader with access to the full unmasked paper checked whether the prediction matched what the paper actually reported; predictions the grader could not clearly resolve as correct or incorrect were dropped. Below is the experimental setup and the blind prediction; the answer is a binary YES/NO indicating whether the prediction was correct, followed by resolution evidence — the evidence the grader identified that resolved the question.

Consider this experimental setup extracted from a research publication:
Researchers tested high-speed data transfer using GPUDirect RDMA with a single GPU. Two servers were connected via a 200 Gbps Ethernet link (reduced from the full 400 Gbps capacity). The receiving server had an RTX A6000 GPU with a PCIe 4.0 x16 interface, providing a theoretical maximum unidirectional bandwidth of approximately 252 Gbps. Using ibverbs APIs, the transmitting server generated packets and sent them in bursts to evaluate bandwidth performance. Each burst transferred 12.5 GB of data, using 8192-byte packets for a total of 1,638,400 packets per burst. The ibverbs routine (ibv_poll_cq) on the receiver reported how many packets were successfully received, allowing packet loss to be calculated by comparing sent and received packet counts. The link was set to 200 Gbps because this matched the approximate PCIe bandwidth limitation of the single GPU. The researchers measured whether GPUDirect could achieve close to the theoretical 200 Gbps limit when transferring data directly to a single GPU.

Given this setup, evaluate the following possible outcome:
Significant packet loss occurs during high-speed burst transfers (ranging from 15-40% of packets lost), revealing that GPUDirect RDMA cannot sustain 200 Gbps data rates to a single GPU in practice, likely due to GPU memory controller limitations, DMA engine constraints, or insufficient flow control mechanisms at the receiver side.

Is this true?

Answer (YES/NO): NO